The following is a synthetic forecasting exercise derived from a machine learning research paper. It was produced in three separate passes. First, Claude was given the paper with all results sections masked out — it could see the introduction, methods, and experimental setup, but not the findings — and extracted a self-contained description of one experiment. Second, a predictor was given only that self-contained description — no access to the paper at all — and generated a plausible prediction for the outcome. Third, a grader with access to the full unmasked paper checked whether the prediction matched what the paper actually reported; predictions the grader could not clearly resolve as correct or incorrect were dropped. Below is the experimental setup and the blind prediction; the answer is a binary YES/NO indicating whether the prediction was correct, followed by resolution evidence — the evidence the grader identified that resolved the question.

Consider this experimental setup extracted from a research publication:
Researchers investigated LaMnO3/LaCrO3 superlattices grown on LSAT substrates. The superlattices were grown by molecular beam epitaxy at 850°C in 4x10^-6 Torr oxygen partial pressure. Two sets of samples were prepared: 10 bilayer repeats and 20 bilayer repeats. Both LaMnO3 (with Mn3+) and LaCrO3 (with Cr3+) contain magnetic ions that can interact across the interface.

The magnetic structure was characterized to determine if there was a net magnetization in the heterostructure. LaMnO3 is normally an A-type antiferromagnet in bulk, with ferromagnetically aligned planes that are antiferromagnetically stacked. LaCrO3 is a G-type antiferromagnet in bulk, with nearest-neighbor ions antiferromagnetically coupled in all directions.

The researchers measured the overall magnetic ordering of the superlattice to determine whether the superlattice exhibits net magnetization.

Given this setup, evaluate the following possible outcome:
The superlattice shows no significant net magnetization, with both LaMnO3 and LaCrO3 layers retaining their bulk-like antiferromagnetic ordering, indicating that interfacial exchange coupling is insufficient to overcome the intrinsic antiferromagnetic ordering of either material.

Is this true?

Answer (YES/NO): NO